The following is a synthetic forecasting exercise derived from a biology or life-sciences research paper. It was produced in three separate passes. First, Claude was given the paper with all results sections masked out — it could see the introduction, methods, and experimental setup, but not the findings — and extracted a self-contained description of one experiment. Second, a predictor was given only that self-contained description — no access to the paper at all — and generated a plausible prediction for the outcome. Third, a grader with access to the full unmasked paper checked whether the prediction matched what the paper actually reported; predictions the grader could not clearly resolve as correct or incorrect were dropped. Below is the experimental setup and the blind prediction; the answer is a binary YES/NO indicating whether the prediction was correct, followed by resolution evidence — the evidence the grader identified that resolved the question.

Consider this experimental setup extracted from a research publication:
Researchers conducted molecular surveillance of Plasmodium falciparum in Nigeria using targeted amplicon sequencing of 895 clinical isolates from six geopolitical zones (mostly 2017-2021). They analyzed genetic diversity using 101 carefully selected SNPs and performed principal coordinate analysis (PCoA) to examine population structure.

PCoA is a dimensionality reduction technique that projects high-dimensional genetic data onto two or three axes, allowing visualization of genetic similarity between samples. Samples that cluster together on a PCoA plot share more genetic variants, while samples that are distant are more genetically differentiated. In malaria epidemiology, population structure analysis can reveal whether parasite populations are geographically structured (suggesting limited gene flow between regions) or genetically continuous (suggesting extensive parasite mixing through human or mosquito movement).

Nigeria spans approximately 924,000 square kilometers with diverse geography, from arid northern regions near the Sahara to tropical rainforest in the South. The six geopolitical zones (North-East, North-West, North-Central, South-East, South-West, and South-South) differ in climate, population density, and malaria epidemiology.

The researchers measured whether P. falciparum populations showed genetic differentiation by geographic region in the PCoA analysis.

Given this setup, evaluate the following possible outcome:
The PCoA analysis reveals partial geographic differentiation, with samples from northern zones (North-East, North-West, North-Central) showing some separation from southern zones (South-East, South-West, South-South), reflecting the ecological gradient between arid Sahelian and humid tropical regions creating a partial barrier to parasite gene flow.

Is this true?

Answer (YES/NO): NO